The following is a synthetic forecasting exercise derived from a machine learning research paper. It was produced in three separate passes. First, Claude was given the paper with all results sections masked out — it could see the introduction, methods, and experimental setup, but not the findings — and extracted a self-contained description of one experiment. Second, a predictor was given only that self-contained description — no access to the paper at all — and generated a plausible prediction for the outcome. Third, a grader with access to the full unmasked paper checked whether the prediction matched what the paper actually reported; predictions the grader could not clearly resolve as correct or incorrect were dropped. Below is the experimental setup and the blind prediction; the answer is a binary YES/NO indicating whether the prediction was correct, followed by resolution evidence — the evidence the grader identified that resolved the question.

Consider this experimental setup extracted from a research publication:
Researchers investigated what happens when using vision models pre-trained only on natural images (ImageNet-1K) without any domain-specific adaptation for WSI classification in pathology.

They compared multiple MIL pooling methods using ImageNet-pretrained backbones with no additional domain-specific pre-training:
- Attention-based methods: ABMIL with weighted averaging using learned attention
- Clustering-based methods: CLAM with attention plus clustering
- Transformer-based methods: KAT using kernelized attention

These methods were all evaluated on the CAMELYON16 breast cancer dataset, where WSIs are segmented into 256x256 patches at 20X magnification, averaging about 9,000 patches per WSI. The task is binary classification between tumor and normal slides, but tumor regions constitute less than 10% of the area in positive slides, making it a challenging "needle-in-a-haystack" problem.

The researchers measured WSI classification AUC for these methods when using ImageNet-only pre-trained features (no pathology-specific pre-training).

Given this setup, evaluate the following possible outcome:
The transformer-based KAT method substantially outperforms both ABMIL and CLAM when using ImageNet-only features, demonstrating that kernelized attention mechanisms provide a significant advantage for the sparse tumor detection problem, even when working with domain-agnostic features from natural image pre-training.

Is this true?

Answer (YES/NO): NO